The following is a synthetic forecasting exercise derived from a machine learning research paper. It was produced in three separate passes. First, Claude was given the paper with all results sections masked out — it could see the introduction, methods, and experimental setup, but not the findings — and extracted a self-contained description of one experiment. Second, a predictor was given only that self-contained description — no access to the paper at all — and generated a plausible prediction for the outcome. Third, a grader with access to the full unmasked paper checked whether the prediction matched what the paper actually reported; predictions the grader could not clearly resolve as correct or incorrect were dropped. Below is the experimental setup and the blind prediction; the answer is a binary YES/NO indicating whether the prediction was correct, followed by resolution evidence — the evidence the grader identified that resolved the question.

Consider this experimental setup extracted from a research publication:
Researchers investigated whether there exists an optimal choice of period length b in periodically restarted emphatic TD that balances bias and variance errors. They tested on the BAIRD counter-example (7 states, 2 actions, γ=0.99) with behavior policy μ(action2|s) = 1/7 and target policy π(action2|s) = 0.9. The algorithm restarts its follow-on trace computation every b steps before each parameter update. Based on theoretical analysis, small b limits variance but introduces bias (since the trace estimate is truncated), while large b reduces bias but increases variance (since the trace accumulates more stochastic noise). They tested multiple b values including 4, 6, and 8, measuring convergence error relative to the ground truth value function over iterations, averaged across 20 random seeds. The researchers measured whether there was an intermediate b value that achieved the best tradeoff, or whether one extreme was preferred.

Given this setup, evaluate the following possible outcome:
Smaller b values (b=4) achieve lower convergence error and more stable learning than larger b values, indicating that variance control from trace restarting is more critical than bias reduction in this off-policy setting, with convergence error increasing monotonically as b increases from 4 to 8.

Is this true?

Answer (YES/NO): NO